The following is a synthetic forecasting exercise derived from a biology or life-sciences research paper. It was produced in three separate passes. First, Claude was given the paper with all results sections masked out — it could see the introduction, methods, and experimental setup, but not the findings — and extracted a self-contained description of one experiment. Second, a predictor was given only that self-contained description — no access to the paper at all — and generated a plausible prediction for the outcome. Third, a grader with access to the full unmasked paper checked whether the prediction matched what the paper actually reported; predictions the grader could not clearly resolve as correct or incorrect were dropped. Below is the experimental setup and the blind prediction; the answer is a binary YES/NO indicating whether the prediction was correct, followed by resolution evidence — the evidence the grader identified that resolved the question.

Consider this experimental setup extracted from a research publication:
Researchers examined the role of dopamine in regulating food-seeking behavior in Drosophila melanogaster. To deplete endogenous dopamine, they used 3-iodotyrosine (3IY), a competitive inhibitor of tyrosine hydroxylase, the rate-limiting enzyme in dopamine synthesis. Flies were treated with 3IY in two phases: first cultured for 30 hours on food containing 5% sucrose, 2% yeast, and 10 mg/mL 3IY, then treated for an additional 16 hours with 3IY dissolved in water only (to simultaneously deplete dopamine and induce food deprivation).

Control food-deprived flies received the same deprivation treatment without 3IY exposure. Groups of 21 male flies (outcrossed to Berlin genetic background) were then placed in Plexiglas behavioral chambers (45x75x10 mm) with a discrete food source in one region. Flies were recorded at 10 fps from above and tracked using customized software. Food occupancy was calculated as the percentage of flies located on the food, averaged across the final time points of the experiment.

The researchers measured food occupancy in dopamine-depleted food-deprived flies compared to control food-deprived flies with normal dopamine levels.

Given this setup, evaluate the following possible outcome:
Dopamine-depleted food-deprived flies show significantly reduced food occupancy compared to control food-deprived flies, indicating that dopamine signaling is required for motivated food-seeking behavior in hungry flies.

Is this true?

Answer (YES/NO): YES